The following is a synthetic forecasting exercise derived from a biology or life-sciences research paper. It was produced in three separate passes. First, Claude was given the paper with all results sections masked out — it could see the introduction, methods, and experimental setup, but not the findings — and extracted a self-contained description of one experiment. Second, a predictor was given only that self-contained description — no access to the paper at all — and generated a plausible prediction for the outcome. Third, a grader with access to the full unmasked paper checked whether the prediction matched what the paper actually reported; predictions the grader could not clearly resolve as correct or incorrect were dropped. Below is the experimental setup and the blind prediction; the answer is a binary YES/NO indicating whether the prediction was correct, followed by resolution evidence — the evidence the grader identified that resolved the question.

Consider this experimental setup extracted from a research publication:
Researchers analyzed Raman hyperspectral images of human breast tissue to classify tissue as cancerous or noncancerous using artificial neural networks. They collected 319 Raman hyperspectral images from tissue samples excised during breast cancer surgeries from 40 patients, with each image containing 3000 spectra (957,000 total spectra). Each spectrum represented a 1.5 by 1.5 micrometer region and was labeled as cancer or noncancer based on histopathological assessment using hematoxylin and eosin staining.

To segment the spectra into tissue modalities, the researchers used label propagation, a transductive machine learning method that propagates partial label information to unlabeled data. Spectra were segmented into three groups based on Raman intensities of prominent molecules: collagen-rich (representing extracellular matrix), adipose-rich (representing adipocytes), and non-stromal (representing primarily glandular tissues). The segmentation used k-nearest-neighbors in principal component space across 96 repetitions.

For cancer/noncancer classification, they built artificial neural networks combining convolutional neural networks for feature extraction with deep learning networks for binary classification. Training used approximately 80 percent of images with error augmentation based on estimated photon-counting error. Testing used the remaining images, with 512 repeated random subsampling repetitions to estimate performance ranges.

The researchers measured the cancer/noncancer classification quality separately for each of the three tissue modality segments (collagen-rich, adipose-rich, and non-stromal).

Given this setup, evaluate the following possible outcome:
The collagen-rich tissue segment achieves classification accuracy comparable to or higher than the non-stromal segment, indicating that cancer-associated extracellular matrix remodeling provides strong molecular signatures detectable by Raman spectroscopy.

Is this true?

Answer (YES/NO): NO